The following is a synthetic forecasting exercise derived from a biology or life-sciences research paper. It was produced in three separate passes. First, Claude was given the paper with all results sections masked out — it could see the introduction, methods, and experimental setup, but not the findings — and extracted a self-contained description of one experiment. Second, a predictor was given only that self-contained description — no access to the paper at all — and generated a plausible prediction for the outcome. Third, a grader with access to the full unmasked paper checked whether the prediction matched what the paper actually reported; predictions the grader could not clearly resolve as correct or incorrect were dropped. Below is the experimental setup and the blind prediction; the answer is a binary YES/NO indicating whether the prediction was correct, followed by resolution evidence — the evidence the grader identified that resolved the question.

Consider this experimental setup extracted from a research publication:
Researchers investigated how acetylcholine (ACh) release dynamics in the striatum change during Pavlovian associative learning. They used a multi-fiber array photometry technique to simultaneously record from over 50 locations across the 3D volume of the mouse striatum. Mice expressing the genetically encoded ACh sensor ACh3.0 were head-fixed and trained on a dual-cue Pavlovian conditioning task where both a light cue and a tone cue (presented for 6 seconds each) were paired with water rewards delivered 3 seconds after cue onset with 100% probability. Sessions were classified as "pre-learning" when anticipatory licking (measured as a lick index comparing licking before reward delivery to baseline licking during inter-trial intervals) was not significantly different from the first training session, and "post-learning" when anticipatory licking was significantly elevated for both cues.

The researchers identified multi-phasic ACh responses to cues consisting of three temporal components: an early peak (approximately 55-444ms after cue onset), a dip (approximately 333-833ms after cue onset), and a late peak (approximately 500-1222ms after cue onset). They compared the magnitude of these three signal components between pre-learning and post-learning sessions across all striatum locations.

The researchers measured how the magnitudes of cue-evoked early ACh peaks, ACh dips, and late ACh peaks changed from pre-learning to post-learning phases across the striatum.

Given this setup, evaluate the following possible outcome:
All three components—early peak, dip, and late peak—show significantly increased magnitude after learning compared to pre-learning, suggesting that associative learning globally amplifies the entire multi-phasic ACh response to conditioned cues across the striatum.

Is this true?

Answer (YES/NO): NO